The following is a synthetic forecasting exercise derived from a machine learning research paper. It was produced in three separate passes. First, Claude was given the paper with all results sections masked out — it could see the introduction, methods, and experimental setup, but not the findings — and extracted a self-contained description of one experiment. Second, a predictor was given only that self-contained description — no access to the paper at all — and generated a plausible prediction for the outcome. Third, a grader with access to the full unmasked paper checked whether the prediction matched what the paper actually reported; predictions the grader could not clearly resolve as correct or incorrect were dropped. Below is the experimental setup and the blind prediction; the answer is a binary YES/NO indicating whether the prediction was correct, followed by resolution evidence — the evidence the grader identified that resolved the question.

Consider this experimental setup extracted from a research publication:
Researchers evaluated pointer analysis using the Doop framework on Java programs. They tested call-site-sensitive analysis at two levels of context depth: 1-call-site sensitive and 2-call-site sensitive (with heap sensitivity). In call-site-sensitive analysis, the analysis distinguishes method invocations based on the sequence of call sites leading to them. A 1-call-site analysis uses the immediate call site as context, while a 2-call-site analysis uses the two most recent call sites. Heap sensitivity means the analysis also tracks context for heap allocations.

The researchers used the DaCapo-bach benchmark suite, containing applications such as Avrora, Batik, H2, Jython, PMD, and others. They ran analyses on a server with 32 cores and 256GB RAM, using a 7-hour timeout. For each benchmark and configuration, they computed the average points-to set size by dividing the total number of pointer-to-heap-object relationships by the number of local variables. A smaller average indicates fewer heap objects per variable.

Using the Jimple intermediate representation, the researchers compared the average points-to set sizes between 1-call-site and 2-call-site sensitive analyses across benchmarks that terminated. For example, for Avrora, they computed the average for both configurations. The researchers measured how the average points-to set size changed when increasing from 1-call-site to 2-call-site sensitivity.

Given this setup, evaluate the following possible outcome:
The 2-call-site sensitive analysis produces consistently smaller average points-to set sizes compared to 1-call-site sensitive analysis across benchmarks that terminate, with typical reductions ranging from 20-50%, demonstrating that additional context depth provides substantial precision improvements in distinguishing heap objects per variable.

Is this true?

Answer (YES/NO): NO